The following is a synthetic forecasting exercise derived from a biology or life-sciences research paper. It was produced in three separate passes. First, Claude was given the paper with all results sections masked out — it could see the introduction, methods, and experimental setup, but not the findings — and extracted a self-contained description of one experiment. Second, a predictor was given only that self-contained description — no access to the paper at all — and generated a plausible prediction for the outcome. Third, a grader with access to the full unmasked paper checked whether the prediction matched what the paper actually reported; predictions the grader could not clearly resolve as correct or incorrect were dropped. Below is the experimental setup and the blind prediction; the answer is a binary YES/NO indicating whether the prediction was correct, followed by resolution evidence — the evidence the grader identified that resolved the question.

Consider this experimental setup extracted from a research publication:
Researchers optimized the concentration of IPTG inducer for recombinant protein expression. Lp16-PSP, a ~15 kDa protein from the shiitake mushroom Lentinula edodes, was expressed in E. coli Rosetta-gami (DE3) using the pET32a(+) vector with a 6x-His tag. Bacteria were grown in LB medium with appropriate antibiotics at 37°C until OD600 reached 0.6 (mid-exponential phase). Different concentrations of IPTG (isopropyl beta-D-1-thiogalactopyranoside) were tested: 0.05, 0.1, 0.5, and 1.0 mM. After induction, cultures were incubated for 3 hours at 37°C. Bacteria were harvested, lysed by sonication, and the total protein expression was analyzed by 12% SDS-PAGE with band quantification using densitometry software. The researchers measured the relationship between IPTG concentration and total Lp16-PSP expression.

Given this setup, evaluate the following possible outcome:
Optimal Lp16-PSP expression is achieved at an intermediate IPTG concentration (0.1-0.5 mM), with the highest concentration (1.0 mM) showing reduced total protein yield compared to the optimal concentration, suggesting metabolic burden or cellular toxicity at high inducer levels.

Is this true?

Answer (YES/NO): NO